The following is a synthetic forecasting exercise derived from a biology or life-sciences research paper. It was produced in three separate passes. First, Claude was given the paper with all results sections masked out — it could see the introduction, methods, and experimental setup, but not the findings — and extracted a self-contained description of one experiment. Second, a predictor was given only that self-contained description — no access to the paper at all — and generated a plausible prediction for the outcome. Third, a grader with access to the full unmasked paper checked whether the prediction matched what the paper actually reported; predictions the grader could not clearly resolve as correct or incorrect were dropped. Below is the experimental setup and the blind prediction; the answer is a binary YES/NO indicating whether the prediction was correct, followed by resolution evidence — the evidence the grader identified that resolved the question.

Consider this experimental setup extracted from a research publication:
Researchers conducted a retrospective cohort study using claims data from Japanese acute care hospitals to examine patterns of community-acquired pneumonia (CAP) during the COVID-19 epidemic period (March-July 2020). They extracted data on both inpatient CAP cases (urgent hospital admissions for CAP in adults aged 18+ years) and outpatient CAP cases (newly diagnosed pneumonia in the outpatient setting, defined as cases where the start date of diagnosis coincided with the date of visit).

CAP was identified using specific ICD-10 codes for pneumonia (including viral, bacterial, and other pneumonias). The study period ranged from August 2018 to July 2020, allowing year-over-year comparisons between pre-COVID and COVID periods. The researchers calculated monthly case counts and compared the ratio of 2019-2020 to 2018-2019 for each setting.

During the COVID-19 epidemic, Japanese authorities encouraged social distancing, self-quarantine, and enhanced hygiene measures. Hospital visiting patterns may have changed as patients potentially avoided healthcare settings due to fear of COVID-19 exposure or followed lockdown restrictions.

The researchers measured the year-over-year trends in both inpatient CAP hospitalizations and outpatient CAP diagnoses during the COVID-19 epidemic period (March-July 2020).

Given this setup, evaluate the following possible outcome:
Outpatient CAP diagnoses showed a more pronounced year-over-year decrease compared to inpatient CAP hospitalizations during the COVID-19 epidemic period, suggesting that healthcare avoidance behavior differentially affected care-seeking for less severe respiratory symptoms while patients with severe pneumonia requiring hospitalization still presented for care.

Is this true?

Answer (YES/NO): NO